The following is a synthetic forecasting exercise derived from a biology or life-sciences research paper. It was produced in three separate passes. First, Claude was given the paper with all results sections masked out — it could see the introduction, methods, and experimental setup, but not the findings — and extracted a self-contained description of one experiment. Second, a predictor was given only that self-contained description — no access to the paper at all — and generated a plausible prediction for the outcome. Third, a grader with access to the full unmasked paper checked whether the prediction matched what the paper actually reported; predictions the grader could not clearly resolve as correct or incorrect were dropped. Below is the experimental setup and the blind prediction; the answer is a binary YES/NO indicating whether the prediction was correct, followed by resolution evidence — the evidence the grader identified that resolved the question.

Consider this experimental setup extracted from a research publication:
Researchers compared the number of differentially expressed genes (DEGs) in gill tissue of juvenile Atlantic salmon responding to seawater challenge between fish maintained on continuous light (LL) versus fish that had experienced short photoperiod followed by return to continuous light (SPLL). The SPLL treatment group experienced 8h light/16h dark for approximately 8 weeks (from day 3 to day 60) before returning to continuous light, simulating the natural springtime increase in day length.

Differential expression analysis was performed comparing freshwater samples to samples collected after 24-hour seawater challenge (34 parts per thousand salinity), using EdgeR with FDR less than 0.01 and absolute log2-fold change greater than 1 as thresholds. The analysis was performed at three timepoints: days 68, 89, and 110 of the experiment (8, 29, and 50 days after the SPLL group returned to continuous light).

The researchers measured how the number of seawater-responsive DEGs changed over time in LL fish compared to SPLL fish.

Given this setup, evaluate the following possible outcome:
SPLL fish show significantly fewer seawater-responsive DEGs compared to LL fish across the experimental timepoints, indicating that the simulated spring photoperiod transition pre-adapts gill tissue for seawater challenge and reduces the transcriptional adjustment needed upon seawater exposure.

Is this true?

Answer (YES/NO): NO